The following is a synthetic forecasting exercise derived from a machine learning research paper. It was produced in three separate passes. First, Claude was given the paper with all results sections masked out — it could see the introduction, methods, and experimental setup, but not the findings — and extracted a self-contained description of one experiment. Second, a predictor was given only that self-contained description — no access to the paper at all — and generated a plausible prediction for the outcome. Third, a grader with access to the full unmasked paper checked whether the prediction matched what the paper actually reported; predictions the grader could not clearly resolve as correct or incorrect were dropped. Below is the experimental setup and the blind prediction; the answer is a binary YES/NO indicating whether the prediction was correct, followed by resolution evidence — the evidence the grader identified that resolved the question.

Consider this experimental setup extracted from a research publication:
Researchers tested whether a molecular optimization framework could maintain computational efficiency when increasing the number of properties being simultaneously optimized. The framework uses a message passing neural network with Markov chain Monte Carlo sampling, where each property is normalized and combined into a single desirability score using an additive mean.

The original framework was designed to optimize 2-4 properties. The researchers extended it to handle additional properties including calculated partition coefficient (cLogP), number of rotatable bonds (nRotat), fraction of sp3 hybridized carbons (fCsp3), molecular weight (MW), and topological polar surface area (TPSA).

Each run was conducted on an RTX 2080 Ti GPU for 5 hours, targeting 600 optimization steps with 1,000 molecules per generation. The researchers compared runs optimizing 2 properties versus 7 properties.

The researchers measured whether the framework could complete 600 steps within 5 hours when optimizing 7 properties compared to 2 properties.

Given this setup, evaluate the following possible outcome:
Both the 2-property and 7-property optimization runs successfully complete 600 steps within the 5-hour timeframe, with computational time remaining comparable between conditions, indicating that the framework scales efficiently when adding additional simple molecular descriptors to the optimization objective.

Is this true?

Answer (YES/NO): YES